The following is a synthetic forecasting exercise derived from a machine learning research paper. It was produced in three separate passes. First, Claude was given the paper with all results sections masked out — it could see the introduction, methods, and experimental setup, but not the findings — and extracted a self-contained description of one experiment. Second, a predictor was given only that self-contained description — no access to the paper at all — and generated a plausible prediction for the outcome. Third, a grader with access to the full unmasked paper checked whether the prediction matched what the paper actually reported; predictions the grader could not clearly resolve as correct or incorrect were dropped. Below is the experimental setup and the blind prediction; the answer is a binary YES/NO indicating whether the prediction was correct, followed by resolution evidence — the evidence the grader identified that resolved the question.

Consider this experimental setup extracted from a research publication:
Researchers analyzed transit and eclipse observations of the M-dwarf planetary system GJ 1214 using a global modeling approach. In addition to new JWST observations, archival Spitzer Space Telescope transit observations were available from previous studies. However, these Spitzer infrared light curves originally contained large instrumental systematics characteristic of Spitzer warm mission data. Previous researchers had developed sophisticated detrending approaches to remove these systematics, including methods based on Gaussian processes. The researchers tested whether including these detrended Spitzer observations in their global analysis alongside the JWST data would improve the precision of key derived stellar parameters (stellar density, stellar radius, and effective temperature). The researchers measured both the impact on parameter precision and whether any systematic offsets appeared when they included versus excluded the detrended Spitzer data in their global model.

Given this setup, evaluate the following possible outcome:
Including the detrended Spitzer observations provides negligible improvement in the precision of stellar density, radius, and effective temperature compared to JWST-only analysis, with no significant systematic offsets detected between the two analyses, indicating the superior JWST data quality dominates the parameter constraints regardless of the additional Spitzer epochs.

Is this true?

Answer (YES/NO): NO